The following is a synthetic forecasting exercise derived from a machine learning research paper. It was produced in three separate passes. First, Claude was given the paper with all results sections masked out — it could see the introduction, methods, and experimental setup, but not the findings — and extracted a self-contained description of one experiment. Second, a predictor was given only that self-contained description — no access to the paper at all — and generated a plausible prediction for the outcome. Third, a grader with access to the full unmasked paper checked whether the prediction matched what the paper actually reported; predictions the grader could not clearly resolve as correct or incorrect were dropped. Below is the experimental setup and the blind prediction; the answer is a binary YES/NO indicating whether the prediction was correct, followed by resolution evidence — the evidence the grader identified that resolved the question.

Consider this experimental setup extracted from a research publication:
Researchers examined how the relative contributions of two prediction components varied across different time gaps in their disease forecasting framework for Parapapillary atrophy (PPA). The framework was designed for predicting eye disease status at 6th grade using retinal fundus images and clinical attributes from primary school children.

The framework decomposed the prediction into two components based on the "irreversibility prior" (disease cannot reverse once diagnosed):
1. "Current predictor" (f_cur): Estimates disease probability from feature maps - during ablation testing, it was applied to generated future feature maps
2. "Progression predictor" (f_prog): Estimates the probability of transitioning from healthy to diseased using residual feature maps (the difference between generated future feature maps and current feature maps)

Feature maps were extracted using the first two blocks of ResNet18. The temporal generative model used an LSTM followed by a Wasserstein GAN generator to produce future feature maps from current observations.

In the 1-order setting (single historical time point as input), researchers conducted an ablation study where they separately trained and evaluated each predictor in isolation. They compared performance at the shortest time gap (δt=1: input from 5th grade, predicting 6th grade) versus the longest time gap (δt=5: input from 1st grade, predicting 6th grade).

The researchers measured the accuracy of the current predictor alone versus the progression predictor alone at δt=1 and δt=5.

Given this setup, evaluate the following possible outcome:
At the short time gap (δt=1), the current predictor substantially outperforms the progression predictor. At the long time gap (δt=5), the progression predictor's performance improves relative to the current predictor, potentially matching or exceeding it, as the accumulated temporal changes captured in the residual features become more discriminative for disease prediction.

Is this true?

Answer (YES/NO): YES